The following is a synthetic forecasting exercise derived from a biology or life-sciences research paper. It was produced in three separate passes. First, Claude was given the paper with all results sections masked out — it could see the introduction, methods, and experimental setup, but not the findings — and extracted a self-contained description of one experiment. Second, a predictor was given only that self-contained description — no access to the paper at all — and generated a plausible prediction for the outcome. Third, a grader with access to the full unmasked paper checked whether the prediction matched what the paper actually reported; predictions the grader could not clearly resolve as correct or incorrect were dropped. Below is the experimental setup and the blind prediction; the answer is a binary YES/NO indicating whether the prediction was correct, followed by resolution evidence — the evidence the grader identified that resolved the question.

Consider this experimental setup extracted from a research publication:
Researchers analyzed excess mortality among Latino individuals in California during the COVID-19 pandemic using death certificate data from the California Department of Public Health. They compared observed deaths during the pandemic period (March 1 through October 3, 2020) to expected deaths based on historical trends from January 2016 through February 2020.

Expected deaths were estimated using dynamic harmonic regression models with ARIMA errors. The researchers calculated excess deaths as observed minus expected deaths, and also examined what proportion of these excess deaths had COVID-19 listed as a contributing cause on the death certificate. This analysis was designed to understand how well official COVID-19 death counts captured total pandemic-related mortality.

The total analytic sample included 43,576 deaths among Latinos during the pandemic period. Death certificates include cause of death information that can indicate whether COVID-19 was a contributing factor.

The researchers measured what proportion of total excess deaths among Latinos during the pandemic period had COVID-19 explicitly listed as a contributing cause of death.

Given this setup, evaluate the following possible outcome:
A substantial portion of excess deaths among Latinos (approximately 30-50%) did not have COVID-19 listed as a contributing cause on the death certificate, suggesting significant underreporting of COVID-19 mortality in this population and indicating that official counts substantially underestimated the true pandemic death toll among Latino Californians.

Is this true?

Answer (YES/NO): NO